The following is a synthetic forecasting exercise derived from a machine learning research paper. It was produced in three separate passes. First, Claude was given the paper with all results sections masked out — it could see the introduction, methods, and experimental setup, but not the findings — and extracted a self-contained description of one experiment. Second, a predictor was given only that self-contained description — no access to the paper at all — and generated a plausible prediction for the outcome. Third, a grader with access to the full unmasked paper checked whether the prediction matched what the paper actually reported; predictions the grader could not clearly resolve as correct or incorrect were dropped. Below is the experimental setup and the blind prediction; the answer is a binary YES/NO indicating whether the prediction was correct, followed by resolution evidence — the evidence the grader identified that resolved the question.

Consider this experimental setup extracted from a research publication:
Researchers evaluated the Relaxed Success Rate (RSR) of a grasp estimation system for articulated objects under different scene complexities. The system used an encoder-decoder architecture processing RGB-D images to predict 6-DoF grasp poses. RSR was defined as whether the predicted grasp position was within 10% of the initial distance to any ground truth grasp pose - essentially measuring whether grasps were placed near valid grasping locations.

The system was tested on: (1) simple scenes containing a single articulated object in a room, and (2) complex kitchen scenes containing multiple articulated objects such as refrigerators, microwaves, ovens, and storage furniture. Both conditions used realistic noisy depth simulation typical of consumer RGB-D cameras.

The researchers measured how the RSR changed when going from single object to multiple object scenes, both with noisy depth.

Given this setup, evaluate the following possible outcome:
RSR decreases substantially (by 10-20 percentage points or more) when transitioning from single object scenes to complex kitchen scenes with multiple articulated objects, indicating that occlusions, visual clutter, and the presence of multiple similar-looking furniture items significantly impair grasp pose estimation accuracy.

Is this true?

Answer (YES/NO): NO